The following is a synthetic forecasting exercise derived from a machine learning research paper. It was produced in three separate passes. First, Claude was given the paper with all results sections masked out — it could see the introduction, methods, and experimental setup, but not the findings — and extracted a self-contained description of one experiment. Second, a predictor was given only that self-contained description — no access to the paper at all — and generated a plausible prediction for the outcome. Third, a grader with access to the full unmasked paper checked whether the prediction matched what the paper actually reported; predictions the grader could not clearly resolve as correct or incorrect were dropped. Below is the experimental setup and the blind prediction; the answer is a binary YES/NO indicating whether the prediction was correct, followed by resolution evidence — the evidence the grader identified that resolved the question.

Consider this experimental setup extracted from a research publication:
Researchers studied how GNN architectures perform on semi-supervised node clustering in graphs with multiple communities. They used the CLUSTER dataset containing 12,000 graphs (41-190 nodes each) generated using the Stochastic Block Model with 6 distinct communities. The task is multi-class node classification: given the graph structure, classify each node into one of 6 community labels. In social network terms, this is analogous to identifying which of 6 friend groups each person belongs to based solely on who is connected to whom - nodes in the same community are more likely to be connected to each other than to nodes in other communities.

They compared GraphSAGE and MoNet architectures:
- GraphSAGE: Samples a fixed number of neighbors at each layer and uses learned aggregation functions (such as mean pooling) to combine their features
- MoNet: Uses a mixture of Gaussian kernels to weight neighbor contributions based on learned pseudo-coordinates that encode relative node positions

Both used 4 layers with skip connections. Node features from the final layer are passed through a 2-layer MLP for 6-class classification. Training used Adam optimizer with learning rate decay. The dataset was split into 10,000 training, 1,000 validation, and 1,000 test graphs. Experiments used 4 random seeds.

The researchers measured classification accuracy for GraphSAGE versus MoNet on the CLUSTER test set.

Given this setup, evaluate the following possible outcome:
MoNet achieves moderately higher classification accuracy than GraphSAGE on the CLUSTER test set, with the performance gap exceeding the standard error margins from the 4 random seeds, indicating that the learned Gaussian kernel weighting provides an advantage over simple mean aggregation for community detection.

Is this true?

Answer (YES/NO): YES